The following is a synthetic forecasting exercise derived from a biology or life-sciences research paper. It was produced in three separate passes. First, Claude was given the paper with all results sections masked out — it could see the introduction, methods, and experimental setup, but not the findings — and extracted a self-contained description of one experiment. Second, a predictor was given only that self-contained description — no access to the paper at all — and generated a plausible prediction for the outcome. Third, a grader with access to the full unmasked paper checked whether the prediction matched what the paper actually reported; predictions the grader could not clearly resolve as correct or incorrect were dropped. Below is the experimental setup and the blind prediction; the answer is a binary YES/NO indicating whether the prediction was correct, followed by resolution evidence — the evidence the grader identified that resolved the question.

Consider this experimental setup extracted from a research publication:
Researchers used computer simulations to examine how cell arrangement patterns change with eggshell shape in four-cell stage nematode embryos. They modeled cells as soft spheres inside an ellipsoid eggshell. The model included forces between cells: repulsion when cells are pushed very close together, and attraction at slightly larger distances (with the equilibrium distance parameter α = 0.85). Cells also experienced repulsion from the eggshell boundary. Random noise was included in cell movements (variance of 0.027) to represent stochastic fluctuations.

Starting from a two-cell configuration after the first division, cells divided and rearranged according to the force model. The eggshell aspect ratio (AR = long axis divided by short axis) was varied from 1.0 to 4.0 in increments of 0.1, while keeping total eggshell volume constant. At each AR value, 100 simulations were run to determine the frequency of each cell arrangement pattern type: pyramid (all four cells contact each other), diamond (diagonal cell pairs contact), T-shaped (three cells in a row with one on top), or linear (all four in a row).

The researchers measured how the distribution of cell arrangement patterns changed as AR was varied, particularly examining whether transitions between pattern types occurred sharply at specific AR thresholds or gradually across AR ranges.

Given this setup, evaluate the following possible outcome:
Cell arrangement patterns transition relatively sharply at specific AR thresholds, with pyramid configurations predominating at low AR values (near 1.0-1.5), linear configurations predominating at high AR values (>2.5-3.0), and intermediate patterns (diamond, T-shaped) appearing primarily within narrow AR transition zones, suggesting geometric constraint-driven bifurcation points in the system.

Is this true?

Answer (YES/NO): NO